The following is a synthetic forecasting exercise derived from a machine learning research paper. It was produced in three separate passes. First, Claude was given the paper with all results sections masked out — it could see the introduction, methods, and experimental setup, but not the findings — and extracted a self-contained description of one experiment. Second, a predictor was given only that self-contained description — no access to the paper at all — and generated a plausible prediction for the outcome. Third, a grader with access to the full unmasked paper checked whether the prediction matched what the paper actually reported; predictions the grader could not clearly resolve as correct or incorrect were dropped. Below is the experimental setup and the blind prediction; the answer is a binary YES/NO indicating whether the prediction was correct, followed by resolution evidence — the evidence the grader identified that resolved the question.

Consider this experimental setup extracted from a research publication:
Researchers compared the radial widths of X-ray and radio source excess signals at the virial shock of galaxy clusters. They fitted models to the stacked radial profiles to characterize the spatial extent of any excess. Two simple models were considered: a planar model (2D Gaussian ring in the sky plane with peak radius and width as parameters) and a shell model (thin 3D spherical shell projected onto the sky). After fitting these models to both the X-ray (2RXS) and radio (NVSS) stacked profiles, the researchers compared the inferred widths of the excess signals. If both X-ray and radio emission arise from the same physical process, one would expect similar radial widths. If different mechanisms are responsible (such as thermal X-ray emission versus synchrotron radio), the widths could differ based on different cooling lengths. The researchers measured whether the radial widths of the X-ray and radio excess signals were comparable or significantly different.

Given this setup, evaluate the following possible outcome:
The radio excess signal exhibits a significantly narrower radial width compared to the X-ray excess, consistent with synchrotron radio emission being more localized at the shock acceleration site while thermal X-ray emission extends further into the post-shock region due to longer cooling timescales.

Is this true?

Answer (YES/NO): NO